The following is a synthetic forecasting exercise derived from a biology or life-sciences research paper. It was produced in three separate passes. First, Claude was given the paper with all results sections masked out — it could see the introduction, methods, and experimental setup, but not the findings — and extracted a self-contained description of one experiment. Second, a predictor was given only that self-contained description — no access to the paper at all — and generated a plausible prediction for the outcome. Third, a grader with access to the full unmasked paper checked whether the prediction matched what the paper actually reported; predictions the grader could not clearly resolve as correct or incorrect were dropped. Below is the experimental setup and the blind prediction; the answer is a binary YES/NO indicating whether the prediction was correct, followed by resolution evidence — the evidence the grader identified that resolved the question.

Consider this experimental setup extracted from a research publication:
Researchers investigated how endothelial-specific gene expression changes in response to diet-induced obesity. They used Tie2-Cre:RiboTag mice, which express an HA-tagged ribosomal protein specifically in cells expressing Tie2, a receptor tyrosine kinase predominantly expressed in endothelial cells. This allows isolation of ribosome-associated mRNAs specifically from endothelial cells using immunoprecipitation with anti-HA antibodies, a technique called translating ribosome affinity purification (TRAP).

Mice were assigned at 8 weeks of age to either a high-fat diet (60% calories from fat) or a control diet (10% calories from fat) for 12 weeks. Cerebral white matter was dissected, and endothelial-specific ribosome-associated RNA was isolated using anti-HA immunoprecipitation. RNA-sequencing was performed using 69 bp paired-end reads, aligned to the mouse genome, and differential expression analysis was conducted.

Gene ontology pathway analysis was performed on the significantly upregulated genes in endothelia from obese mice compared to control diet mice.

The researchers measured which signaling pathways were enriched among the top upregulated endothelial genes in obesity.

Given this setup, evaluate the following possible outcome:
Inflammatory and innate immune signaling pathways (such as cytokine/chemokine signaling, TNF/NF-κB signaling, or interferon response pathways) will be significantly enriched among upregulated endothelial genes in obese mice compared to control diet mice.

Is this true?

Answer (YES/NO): YES